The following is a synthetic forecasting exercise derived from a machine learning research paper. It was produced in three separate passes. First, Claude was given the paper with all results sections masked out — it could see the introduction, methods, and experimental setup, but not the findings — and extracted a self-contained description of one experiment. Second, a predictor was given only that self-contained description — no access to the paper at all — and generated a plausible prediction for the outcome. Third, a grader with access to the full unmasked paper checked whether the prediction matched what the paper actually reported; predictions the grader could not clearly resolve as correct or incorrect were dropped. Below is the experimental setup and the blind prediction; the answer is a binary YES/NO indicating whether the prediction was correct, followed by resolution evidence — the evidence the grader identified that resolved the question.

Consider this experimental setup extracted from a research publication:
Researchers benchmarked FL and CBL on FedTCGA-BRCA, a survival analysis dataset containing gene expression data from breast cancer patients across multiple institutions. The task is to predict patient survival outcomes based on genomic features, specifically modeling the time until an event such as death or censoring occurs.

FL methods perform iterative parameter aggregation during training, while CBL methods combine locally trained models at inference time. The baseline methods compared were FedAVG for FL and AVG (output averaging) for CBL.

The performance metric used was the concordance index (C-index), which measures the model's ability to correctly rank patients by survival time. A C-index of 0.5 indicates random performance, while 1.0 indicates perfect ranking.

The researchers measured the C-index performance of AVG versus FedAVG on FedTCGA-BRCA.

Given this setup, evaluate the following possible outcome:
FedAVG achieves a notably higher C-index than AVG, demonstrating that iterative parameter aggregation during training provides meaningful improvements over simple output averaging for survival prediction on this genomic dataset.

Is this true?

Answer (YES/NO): NO